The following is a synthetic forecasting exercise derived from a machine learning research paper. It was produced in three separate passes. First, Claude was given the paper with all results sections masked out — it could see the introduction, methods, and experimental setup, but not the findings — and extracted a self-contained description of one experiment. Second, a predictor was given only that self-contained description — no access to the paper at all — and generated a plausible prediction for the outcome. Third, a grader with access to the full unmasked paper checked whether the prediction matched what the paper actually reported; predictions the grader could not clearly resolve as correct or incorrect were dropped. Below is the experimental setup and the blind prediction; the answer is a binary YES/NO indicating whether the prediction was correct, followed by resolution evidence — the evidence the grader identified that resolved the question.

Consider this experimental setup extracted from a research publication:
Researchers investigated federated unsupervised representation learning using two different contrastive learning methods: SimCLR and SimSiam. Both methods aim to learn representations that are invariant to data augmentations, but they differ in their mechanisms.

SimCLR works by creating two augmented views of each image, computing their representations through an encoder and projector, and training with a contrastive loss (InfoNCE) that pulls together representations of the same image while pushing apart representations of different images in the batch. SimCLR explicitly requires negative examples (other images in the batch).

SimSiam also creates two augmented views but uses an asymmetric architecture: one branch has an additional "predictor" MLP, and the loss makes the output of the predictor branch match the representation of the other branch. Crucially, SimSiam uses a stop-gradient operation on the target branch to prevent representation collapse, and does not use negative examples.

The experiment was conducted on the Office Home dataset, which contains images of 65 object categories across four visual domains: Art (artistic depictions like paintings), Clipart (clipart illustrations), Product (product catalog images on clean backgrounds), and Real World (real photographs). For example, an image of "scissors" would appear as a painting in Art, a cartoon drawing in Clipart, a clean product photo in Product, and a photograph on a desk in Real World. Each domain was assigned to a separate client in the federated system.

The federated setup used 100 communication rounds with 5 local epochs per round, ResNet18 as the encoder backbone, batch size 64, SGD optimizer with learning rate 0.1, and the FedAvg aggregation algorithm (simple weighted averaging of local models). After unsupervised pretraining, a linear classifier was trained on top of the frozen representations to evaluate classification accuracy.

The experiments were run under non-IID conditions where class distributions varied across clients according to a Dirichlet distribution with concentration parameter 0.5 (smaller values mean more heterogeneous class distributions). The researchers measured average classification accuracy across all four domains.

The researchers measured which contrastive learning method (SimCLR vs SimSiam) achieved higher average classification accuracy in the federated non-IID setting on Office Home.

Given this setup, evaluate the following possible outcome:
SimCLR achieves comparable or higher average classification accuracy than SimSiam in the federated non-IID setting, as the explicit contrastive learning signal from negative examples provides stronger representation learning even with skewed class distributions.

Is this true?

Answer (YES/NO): YES